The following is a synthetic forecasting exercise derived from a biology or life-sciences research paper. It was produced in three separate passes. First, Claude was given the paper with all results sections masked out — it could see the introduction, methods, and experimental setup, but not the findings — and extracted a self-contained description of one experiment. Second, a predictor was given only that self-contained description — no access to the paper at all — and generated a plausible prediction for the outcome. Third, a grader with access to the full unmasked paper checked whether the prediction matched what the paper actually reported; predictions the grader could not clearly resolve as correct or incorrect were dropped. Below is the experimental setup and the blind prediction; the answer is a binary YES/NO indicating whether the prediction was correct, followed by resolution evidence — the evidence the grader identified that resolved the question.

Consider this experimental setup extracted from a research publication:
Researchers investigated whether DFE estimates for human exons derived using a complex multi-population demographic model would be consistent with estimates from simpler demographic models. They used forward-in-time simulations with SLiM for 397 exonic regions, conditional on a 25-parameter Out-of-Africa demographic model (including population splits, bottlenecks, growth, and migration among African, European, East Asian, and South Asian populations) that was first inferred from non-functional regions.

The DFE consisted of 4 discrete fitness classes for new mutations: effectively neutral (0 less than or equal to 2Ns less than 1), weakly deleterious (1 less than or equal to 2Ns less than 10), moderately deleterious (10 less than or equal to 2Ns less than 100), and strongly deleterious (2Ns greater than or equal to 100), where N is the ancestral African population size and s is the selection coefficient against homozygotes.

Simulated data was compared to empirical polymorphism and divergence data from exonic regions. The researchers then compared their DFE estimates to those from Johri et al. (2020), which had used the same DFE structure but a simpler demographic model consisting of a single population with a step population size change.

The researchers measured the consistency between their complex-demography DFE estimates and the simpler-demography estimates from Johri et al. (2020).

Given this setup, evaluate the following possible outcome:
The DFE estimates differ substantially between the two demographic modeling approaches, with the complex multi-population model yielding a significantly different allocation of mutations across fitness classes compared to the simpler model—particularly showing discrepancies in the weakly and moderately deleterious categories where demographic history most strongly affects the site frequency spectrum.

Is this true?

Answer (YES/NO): NO